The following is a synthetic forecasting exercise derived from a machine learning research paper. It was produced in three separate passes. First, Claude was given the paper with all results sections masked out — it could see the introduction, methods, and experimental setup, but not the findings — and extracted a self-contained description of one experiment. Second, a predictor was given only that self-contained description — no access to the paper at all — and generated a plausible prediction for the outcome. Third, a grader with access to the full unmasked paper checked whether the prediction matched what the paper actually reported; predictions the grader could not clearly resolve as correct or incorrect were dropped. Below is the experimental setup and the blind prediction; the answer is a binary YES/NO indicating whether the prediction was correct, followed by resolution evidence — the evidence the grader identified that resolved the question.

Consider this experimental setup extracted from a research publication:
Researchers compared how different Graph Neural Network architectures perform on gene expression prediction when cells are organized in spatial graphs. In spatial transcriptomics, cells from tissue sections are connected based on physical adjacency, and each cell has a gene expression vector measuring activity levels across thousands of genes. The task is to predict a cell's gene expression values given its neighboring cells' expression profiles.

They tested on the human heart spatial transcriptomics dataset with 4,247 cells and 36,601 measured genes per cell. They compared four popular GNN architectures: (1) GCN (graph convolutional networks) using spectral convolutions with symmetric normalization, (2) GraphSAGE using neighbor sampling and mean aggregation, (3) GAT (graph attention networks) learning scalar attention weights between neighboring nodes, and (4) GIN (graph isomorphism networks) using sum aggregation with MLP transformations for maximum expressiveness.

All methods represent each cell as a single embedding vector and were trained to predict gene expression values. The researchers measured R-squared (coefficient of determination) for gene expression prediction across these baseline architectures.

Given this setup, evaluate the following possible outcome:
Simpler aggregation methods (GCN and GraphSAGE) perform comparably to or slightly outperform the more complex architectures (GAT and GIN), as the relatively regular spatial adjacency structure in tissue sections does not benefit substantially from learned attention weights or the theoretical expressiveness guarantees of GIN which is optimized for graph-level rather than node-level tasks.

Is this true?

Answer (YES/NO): NO